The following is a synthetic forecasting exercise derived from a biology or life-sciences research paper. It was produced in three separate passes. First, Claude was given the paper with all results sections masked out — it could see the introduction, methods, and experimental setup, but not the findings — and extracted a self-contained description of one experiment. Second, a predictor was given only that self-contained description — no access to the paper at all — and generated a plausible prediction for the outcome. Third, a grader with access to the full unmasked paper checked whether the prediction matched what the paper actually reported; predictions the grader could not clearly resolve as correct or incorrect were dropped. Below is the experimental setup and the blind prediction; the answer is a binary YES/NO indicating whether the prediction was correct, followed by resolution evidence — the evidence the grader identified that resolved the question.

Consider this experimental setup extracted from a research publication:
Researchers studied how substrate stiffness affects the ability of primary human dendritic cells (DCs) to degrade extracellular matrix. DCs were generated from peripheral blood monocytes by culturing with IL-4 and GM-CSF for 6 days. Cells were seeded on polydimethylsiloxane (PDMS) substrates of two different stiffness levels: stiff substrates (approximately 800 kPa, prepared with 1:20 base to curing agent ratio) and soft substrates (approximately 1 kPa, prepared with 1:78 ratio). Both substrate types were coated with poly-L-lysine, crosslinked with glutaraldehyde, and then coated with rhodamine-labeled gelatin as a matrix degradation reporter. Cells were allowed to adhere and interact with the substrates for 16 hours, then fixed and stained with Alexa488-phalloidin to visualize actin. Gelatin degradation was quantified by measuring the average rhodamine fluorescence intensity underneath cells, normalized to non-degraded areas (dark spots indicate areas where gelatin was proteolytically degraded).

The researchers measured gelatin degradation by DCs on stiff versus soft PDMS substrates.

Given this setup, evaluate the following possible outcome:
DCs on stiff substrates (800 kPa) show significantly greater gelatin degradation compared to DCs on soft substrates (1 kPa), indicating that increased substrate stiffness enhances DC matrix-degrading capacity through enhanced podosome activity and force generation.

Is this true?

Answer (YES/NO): YES